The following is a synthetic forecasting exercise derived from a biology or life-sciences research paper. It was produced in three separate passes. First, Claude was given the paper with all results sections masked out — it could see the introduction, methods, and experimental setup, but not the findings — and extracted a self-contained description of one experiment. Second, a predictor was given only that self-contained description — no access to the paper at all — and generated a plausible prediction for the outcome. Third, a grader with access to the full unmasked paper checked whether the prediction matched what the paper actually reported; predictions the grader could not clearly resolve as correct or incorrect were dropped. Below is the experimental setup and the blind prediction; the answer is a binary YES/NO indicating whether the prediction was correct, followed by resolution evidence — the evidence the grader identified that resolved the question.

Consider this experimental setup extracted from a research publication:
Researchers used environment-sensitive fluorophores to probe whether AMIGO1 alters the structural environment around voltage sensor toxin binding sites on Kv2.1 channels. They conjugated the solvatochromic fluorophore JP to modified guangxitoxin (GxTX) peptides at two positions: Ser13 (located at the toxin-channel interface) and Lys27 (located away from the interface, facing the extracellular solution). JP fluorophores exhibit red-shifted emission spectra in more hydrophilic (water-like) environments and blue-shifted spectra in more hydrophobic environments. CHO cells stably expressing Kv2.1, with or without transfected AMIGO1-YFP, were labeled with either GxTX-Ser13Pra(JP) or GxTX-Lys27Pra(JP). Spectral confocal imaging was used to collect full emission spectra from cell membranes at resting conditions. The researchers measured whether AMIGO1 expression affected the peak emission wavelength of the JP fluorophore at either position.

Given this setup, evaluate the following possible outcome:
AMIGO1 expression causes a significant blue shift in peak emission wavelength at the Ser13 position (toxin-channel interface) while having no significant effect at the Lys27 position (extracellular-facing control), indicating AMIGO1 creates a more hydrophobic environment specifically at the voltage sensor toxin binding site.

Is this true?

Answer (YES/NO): NO